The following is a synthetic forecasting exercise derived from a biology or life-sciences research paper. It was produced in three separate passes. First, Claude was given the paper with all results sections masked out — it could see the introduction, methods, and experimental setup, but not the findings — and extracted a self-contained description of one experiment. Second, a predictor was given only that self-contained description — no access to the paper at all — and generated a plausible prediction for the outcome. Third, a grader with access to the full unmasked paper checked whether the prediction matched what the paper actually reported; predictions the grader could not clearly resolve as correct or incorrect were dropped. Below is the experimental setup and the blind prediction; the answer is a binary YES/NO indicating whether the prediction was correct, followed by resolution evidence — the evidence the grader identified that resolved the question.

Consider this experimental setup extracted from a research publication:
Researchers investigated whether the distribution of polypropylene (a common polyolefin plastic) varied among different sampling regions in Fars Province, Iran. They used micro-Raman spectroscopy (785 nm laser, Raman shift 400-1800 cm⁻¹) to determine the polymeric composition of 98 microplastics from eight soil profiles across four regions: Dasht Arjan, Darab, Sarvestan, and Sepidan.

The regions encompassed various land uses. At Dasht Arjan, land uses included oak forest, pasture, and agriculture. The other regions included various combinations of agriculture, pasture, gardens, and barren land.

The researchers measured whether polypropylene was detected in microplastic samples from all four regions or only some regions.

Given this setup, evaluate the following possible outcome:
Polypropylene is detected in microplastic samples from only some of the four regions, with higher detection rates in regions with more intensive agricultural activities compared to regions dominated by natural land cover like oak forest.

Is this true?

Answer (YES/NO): NO